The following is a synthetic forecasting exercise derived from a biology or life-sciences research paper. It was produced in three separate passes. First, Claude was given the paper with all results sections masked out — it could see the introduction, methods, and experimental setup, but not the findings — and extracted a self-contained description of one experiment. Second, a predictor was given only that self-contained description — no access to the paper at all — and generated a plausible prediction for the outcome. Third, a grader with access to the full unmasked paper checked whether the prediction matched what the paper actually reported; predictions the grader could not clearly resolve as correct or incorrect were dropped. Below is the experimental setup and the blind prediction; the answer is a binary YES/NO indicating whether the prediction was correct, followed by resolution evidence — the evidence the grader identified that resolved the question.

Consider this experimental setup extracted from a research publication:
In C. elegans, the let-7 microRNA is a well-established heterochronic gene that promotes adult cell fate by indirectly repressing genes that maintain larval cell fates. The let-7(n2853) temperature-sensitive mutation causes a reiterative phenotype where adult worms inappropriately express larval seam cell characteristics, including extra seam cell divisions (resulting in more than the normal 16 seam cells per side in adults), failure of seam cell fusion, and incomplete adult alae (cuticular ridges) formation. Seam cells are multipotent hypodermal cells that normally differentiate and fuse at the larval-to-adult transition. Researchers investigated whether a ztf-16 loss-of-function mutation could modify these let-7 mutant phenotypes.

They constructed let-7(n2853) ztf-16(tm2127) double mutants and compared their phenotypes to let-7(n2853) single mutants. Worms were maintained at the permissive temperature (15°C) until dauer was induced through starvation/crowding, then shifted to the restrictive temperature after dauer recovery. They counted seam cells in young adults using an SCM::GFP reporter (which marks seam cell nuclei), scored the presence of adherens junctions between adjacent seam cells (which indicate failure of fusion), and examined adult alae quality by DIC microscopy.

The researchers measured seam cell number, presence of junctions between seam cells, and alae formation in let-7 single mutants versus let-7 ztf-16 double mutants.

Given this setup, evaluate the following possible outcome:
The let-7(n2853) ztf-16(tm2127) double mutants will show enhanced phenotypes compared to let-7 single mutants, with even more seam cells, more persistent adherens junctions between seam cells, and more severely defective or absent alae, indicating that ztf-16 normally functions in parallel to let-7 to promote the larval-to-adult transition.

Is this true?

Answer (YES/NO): NO